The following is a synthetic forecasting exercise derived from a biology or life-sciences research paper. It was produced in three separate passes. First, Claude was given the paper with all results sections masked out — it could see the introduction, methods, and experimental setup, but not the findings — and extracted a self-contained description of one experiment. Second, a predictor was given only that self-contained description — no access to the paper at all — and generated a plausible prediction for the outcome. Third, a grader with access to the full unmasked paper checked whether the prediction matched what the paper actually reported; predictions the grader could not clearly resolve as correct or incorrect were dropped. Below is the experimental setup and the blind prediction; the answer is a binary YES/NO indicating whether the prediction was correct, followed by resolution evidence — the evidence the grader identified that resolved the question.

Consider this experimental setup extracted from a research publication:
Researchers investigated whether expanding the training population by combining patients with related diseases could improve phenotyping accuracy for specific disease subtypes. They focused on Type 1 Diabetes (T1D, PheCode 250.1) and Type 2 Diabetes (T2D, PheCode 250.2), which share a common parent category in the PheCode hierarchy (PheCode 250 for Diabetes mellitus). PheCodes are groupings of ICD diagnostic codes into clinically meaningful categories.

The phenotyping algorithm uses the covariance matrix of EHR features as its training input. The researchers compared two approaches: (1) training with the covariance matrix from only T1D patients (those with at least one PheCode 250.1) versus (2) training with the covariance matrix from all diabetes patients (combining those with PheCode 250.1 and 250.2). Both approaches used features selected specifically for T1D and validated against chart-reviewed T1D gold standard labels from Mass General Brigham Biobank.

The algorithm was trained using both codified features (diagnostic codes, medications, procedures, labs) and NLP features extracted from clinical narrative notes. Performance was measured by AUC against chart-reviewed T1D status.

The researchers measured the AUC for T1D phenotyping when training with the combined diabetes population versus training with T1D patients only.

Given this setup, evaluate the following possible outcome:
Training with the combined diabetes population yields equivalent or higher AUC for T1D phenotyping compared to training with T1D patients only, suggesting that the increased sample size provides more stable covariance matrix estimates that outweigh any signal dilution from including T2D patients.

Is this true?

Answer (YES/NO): YES